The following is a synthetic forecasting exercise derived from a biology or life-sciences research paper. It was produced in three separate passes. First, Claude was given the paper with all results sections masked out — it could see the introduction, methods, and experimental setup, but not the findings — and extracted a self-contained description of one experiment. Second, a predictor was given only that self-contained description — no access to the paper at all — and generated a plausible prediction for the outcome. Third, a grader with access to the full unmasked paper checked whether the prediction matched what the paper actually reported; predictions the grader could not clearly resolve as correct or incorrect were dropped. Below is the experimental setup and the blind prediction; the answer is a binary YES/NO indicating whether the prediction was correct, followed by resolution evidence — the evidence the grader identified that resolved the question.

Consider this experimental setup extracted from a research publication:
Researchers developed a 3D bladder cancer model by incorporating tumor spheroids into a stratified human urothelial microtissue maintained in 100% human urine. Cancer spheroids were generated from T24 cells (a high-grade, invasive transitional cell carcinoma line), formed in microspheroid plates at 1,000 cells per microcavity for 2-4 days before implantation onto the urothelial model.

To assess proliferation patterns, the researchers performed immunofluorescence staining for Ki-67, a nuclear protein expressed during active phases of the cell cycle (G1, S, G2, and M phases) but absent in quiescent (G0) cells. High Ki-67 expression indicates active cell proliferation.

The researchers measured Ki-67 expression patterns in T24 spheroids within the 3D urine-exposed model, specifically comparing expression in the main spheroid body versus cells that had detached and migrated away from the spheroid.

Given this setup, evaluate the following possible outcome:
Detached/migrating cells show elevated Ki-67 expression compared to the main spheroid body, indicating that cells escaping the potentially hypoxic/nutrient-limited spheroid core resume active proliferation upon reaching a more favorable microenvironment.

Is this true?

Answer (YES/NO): YES